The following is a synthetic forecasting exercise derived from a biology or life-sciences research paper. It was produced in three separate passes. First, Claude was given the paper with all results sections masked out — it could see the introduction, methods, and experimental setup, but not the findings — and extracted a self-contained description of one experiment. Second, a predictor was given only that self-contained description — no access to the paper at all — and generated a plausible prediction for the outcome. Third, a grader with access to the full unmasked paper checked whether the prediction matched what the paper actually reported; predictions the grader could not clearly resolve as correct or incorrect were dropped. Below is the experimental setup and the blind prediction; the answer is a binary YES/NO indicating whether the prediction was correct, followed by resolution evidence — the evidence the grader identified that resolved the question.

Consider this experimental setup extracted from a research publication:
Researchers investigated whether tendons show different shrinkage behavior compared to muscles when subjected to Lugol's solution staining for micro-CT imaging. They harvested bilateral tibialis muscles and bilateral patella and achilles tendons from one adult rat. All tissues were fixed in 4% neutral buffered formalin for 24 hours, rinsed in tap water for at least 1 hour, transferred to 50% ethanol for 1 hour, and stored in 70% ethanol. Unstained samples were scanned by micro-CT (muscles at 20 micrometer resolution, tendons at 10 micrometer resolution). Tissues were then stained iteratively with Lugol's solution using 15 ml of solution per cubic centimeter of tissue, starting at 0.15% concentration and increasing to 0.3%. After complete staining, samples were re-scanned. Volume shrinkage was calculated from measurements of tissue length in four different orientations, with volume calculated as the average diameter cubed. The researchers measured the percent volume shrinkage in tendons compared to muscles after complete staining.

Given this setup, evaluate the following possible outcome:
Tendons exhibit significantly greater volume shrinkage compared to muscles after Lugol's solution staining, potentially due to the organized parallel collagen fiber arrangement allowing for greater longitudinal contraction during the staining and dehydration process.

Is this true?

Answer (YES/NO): NO